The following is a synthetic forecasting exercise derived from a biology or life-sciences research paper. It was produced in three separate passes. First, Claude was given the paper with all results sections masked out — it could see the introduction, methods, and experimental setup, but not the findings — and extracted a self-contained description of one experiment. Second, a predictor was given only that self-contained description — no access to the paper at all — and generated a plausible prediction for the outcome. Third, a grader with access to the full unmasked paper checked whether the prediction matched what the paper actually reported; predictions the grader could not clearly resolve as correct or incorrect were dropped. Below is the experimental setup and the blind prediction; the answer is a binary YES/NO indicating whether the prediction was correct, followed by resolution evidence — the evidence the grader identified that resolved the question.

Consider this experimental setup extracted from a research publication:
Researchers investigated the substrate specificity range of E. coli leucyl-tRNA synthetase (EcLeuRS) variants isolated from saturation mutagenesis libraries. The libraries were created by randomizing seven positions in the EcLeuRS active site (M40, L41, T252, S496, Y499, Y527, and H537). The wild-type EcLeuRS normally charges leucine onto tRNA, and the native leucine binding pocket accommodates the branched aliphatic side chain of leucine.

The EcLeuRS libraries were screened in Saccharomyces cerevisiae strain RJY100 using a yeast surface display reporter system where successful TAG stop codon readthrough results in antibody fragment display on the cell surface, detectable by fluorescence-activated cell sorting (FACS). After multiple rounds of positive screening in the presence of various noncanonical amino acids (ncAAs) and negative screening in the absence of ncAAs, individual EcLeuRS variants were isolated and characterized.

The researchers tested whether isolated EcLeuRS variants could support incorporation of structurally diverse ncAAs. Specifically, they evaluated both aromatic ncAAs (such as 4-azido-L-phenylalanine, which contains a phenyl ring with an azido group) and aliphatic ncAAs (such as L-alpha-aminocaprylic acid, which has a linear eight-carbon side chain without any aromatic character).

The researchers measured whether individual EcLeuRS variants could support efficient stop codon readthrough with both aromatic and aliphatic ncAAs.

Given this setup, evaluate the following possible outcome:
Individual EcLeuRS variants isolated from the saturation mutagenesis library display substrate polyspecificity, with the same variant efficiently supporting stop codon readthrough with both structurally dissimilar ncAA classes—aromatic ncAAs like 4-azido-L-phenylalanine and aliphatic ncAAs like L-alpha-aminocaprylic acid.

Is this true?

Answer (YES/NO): YES